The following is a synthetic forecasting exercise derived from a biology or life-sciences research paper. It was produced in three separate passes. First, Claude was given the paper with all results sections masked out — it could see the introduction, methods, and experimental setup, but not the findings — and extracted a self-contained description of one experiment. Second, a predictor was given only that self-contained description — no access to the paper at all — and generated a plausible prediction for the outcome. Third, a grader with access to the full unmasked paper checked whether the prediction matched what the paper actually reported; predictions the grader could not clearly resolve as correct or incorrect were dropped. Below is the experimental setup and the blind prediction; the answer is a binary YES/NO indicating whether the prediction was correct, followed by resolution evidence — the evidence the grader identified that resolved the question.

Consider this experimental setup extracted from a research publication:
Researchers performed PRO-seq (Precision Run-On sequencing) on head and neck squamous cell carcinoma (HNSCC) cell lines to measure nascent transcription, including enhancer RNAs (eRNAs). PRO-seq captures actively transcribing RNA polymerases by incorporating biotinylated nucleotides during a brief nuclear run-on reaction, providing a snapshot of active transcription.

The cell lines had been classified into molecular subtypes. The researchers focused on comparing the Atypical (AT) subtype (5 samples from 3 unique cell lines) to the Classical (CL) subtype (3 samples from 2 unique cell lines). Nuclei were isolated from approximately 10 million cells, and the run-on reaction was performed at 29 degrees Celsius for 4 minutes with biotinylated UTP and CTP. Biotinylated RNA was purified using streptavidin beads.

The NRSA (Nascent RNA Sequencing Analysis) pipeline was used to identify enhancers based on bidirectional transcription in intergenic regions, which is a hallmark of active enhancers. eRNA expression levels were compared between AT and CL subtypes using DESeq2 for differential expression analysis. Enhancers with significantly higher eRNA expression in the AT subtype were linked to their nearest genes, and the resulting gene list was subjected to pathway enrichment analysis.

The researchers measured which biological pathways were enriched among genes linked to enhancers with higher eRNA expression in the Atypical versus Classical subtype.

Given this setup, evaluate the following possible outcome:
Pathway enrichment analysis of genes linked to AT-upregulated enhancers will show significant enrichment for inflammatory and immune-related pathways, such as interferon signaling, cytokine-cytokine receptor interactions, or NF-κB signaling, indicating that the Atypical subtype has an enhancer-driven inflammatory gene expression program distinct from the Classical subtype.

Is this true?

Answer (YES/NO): NO